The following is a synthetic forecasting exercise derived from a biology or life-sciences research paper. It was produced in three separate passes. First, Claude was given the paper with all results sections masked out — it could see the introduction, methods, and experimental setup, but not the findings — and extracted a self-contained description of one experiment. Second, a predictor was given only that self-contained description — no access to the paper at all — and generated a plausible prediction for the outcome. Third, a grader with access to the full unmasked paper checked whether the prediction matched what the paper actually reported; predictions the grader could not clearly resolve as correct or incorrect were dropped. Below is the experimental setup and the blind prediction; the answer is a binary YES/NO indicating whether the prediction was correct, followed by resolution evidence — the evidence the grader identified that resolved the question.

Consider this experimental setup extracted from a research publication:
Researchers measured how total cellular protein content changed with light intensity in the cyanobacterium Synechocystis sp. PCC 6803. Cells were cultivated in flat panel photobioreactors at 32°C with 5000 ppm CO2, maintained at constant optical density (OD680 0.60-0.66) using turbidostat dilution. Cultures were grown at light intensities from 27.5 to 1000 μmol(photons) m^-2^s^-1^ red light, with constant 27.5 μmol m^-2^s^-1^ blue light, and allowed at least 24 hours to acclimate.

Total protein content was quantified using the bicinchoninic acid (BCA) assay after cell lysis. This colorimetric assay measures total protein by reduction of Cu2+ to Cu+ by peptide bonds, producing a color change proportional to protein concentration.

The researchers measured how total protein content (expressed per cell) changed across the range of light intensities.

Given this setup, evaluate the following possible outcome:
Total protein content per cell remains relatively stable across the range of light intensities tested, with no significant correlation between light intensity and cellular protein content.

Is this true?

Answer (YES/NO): YES